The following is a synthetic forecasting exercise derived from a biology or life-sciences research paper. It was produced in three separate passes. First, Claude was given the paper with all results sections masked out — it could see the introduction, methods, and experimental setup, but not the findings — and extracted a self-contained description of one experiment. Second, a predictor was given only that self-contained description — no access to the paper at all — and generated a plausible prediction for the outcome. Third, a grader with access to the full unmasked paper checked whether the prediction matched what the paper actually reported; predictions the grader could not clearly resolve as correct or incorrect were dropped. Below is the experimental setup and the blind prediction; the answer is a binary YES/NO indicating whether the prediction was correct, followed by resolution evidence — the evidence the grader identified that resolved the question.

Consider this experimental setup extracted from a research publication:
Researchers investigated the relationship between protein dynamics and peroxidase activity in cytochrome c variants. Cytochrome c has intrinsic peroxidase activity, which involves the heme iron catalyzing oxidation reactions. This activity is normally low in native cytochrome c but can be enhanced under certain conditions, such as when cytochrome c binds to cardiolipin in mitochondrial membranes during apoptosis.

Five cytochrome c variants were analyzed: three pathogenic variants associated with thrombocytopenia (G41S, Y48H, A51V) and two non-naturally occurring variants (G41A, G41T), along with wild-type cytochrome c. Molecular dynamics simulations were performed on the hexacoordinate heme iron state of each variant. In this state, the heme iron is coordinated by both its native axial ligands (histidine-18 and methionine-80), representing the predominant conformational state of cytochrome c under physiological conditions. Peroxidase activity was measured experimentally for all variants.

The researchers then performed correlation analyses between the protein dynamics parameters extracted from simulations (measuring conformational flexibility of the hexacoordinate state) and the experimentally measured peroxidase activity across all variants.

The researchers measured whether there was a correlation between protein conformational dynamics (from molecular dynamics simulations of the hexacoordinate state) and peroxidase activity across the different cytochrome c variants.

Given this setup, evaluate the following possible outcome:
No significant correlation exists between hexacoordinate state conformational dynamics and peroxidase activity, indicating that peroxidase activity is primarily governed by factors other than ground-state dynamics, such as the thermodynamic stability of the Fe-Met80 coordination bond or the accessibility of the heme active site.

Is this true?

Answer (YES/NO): YES